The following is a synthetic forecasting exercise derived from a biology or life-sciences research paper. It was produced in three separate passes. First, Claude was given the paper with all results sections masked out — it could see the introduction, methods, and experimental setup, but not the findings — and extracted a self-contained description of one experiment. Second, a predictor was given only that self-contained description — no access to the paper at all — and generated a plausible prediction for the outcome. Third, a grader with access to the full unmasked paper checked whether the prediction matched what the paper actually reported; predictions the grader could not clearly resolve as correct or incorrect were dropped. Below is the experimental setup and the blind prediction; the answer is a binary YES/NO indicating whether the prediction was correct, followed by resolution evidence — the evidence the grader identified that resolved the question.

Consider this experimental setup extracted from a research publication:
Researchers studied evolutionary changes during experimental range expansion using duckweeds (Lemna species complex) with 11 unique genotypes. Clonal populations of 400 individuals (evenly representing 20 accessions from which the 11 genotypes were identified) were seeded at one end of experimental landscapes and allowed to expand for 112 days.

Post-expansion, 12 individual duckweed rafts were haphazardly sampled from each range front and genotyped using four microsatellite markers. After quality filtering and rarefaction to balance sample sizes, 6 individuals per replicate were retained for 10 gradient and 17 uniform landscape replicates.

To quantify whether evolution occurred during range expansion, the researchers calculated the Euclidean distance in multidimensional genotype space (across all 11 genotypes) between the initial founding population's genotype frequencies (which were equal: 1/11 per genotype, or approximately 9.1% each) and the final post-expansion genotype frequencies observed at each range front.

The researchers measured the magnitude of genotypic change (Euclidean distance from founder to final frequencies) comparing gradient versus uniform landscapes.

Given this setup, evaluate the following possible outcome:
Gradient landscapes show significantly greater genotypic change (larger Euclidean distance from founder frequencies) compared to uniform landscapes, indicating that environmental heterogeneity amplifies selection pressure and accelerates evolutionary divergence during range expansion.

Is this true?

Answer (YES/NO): NO